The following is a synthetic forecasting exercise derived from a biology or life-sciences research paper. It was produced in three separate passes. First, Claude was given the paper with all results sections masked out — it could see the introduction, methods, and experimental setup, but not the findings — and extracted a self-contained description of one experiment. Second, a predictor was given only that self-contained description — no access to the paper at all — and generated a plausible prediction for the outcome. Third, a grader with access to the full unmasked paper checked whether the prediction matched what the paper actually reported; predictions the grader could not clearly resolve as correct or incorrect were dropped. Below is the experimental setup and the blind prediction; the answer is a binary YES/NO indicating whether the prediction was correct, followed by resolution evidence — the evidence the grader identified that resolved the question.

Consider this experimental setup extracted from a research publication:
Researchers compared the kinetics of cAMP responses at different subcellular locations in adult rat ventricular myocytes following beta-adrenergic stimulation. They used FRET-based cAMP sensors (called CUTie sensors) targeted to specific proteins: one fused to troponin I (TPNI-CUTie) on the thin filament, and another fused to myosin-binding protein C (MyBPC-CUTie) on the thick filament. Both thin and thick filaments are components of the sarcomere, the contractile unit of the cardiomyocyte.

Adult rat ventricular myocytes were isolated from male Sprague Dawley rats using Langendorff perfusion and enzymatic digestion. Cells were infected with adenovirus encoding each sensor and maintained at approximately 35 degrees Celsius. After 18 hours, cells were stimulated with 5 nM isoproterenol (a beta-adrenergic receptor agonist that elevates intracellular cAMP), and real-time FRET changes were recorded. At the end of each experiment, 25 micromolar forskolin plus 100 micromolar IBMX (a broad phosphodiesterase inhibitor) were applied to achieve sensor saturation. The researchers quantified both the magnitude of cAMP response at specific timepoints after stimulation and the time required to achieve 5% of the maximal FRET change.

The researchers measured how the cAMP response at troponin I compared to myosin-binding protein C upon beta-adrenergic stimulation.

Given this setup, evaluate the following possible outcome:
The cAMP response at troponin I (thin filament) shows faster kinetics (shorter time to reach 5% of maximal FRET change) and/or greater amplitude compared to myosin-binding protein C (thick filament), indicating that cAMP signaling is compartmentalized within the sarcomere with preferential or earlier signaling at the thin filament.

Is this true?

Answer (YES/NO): NO